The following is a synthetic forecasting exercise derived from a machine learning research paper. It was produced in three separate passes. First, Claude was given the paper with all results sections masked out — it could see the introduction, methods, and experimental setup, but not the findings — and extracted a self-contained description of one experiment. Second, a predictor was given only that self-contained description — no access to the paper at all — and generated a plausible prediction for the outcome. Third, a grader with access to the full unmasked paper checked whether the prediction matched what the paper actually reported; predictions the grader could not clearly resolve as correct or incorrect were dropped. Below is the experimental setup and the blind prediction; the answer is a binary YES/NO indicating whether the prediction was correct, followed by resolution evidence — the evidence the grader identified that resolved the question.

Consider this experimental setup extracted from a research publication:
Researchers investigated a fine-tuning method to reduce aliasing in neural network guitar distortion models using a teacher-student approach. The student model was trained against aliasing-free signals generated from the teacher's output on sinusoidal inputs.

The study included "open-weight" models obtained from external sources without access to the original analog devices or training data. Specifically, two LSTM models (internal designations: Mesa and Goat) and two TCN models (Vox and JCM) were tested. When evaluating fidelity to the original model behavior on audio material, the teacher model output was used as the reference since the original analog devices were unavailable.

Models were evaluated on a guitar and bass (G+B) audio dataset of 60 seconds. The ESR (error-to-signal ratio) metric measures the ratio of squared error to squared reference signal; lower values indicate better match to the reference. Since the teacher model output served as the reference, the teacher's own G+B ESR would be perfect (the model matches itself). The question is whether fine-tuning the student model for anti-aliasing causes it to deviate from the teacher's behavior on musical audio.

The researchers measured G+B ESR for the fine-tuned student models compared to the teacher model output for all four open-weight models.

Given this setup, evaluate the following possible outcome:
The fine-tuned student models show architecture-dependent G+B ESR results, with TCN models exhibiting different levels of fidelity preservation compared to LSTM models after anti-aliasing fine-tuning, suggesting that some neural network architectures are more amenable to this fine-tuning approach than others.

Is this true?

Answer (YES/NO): YES